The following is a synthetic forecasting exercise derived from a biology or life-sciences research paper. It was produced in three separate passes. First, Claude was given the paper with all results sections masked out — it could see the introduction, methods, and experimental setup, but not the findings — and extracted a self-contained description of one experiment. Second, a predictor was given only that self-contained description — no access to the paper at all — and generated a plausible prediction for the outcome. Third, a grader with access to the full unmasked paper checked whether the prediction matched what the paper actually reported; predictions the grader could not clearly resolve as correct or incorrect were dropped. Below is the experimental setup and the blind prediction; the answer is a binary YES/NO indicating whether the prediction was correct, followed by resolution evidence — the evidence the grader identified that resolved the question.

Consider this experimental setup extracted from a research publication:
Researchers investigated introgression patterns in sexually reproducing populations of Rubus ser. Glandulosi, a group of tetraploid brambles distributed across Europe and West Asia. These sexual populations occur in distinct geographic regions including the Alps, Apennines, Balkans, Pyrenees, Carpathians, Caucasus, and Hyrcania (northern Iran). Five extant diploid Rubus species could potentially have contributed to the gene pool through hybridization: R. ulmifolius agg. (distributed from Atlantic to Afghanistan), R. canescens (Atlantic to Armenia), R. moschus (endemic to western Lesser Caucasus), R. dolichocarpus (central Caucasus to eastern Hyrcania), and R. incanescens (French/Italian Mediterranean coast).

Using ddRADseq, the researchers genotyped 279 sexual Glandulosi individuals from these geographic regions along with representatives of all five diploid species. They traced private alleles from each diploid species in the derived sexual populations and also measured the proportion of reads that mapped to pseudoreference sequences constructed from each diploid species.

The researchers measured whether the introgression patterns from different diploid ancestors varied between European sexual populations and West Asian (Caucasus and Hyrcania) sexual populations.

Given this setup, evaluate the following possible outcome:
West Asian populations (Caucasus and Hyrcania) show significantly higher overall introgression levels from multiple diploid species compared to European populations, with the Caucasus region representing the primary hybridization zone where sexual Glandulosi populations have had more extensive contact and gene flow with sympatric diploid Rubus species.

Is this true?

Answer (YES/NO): NO